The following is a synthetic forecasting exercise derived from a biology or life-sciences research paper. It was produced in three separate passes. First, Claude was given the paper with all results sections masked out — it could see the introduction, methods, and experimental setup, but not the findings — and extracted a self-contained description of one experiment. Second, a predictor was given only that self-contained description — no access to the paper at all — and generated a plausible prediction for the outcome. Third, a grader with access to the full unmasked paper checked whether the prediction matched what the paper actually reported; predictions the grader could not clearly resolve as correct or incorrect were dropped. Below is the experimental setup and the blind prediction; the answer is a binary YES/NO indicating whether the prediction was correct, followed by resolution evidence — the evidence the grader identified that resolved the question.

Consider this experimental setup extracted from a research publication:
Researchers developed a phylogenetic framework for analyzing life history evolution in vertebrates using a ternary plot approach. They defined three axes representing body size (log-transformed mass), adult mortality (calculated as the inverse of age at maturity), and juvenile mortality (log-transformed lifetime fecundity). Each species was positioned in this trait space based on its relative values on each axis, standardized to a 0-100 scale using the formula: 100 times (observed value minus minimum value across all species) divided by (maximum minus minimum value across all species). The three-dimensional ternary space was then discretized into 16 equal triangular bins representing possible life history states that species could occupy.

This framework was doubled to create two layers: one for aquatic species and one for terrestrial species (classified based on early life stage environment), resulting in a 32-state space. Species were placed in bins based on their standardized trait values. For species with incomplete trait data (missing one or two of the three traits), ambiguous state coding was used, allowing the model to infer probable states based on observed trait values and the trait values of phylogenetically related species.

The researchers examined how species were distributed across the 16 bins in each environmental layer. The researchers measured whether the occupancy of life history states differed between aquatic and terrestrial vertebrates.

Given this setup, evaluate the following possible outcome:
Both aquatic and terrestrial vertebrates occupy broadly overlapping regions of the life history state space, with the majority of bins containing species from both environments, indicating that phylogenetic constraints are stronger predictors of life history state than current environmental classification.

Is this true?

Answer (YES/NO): NO